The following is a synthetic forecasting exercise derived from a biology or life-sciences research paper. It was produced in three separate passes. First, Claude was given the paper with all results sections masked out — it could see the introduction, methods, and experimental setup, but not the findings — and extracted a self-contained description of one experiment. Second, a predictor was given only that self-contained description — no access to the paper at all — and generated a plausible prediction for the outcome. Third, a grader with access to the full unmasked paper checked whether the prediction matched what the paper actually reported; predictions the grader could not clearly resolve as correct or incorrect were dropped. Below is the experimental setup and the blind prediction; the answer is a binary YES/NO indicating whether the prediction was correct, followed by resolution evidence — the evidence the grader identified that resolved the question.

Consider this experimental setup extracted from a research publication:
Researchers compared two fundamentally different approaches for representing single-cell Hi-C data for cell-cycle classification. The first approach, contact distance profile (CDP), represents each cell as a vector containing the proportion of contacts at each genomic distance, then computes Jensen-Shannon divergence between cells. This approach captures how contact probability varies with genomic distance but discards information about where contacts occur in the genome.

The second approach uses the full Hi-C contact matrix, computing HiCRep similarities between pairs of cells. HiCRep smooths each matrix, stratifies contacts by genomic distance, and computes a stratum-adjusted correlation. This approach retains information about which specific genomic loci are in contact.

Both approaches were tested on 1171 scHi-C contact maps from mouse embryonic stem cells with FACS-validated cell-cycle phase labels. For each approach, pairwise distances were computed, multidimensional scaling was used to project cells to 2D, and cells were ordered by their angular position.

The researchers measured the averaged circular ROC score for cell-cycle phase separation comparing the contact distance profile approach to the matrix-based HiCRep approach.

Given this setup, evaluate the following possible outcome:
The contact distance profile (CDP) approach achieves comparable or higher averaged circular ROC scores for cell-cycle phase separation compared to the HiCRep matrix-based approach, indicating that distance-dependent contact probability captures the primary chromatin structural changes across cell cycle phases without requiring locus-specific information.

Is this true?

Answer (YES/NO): NO